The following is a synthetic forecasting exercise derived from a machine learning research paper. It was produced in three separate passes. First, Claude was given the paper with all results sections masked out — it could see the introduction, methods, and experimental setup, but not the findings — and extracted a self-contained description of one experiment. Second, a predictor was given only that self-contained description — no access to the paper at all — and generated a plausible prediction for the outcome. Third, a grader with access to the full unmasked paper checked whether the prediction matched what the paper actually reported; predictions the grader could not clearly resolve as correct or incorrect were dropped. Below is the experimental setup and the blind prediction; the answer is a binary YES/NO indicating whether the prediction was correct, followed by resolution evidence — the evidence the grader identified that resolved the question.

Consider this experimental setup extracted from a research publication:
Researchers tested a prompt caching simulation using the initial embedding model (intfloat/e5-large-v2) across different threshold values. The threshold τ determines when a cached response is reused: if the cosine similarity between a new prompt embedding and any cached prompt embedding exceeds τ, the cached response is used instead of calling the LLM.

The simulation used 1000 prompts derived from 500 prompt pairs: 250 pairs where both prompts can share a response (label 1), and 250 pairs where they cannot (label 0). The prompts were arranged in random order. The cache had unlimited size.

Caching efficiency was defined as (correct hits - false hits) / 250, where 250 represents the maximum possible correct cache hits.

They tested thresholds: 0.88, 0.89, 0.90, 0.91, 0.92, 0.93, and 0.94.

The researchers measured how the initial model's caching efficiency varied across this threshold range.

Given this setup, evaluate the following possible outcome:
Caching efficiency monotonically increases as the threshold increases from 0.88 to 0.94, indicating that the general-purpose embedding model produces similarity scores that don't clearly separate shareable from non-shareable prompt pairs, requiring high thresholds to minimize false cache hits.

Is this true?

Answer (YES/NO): NO